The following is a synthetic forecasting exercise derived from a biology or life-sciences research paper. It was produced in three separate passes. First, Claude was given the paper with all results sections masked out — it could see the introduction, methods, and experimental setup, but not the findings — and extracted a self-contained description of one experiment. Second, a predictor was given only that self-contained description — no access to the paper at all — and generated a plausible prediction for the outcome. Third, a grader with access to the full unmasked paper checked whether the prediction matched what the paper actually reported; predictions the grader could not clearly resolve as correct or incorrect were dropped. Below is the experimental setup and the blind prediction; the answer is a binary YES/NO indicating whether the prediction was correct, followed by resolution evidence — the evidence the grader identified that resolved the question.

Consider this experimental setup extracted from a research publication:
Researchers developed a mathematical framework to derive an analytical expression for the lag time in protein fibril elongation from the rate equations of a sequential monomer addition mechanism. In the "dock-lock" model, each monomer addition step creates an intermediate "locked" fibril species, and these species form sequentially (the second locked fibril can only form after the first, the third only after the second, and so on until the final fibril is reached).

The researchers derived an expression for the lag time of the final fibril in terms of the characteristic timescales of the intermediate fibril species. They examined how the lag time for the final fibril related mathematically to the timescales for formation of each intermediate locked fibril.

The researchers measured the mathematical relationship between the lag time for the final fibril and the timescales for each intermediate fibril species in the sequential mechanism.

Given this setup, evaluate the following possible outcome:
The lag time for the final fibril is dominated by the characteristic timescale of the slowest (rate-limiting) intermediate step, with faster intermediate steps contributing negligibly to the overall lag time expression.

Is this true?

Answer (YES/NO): NO